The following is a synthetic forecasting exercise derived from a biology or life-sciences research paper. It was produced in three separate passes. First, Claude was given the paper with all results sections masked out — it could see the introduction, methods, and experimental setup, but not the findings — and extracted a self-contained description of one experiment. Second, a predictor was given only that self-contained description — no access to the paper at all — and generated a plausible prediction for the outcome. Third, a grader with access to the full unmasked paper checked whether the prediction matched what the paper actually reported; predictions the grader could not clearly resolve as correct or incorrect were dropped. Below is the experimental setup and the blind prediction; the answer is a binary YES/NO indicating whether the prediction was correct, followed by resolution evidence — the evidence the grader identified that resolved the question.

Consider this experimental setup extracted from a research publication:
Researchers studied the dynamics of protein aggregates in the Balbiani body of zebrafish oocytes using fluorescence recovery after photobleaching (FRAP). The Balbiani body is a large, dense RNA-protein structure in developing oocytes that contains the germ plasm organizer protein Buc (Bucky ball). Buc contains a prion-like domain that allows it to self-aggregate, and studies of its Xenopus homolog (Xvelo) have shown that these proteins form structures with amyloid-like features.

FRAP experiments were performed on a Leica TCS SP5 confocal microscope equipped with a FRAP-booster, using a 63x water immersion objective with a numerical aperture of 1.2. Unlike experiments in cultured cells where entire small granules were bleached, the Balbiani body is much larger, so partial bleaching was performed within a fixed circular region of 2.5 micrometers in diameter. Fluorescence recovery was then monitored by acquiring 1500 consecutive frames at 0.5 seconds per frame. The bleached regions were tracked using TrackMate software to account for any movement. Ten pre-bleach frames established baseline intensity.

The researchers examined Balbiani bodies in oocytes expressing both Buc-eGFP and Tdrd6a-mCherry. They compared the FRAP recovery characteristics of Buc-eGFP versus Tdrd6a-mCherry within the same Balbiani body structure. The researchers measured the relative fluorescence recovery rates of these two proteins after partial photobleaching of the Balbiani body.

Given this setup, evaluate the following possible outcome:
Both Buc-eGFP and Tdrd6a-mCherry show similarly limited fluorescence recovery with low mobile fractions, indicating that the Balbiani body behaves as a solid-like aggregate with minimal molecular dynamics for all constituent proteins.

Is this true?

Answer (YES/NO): NO